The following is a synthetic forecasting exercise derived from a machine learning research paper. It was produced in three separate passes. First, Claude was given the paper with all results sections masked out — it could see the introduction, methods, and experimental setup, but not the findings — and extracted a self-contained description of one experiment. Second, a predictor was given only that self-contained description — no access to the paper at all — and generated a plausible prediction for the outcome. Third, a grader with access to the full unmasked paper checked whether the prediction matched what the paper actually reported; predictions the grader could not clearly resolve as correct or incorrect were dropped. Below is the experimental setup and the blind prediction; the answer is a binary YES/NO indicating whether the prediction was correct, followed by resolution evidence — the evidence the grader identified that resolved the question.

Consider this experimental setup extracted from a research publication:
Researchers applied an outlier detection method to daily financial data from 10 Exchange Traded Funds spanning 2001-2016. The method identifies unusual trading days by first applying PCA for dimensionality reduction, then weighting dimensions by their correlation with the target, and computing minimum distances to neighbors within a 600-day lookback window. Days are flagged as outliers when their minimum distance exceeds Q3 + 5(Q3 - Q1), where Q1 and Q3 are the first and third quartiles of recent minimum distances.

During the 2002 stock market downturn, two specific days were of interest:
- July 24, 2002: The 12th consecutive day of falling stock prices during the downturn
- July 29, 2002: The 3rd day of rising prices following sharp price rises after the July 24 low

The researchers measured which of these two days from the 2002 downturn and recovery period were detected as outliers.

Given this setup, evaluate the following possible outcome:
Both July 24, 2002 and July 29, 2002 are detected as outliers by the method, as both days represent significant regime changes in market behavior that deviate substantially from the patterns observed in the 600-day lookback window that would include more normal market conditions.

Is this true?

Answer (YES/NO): YES